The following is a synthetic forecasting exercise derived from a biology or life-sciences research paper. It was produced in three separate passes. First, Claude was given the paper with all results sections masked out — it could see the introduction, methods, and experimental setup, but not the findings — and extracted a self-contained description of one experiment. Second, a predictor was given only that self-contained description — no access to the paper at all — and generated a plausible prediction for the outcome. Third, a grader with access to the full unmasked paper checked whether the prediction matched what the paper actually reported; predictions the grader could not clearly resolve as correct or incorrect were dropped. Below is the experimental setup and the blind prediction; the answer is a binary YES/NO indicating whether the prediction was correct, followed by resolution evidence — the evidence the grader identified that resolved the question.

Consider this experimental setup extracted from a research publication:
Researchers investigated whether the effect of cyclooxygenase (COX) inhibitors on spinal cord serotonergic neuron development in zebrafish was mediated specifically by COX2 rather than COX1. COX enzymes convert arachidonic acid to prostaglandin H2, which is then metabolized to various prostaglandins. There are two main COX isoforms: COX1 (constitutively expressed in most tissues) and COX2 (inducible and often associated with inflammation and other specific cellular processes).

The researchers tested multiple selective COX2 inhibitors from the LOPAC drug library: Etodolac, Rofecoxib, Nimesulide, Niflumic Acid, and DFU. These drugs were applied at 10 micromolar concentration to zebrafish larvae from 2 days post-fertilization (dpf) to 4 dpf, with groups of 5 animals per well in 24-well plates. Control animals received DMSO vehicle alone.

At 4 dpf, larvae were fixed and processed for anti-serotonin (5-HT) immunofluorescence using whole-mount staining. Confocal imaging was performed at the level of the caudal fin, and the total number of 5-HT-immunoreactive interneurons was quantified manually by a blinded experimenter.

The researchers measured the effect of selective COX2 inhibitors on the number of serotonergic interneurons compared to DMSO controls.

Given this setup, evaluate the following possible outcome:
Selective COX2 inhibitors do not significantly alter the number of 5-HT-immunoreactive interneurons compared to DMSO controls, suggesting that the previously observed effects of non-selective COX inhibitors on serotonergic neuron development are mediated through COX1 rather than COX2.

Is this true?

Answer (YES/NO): NO